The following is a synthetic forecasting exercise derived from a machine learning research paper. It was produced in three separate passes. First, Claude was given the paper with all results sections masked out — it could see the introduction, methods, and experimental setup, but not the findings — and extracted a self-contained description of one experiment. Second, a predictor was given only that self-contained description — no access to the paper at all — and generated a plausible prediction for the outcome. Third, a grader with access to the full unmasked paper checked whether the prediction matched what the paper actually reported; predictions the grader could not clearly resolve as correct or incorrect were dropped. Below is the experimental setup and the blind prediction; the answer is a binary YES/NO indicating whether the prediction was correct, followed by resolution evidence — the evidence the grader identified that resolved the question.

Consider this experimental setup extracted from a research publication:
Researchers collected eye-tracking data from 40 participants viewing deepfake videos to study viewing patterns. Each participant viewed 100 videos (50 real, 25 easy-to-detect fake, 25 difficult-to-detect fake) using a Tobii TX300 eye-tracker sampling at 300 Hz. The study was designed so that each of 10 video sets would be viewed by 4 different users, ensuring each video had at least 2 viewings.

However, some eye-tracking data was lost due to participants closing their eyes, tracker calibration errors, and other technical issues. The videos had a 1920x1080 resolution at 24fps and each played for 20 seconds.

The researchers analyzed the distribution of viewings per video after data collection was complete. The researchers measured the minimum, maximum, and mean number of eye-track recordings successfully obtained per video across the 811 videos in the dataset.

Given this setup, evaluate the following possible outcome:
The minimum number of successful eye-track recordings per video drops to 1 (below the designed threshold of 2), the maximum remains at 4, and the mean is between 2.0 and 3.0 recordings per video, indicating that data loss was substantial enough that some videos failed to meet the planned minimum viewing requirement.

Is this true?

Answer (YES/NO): NO